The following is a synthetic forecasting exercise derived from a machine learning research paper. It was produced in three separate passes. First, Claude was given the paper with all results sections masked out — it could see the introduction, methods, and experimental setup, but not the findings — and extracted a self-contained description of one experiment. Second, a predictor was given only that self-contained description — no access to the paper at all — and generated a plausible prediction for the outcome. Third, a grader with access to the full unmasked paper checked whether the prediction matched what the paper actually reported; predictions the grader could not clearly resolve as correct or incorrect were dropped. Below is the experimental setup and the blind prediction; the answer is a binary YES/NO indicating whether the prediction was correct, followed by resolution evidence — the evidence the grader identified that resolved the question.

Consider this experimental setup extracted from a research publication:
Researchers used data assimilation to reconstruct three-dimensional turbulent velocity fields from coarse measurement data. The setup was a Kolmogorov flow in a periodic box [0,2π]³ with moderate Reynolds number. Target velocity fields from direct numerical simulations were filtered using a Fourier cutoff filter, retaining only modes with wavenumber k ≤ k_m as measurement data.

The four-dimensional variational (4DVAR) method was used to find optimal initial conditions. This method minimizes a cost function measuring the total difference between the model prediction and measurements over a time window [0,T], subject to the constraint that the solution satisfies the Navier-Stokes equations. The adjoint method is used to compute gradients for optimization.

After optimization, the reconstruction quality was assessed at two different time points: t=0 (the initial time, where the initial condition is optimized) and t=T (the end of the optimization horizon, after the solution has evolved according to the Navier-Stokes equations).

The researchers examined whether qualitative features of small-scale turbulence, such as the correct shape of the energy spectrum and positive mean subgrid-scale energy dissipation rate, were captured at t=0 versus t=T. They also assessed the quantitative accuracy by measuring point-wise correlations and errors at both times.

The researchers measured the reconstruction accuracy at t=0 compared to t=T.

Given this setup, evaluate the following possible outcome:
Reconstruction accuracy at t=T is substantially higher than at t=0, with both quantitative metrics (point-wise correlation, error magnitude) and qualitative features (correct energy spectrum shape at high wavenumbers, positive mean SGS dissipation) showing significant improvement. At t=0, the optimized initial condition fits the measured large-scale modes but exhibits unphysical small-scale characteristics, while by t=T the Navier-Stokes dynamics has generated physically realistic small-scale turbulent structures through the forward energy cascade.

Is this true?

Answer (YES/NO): NO